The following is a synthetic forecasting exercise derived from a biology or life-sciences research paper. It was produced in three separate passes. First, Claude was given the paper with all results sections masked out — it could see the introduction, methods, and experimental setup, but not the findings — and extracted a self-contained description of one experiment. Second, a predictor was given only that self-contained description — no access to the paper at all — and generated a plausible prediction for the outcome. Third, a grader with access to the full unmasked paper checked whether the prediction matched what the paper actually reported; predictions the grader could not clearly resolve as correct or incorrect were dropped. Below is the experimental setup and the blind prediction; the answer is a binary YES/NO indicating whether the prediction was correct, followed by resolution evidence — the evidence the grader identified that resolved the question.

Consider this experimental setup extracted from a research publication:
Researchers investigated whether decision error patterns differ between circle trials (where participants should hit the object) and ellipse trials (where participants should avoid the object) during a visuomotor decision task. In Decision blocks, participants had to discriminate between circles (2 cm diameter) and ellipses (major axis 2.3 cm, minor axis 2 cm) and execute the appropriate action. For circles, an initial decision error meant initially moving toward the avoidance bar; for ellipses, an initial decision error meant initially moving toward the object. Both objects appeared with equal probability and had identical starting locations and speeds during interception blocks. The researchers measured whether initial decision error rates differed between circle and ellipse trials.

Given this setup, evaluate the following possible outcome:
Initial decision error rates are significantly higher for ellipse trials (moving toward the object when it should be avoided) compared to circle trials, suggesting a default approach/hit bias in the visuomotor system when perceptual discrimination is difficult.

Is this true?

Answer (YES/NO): YES